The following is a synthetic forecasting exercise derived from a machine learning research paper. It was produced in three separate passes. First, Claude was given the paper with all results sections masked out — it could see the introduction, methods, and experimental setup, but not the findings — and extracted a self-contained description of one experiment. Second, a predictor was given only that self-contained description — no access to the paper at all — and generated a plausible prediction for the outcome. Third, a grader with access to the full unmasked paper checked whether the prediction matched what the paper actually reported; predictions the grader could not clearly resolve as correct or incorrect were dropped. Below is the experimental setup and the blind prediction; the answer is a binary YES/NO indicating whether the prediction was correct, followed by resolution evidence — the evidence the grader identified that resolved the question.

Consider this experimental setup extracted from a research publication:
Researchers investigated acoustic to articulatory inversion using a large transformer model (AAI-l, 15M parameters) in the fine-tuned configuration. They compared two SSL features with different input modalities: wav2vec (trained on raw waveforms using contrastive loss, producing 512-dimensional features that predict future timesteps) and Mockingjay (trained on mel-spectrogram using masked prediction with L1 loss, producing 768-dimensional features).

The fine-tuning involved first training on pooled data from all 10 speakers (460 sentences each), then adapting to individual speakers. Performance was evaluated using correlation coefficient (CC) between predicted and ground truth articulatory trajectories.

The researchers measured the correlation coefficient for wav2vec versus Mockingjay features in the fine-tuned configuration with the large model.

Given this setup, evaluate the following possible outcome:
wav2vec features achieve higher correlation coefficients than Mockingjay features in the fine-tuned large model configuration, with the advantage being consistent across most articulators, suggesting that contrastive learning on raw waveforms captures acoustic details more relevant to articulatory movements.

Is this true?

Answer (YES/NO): NO